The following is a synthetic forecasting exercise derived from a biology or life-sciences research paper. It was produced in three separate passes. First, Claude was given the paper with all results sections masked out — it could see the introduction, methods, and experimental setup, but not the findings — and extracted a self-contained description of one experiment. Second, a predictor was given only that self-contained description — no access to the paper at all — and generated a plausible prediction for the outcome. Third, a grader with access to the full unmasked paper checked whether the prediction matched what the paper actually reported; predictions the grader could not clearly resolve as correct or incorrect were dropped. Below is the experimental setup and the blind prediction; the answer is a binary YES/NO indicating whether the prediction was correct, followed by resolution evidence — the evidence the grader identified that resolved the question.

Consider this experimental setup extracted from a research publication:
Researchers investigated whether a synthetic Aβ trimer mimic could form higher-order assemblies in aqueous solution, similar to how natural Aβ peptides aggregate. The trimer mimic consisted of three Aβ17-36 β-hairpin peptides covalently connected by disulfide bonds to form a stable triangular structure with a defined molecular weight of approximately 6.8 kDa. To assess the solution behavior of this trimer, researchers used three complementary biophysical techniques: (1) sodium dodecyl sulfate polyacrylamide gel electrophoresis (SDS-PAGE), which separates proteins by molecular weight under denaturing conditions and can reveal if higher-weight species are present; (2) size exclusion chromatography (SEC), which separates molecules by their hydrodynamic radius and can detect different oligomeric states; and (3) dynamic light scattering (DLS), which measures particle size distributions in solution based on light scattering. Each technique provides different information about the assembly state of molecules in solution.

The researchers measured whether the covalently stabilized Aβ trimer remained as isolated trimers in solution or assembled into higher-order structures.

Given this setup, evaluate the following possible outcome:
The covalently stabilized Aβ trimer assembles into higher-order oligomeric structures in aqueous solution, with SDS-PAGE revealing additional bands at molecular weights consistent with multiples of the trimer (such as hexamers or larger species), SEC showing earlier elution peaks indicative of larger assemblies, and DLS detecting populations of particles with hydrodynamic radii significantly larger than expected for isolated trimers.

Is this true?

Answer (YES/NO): YES